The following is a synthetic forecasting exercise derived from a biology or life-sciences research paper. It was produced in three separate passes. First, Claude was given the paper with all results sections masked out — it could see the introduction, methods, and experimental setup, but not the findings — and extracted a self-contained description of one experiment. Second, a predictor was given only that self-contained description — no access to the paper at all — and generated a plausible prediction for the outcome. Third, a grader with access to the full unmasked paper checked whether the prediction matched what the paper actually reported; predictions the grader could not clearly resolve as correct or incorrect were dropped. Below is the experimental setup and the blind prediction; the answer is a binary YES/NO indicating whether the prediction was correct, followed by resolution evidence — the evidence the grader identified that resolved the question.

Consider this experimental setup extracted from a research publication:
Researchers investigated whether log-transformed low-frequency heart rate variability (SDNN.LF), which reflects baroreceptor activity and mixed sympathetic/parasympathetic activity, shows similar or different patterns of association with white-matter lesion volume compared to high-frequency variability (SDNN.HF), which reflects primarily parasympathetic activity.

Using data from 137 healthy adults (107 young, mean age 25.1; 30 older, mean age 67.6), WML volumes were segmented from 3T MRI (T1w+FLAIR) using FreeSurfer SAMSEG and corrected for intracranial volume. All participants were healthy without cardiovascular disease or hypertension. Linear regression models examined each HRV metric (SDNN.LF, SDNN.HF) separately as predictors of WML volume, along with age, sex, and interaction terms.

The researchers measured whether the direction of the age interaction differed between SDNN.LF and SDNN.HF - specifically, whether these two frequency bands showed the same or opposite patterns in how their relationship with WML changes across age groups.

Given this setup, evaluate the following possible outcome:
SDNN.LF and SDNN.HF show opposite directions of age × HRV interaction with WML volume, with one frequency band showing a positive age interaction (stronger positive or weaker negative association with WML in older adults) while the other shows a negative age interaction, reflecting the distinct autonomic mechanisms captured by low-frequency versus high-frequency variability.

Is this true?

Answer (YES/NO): NO